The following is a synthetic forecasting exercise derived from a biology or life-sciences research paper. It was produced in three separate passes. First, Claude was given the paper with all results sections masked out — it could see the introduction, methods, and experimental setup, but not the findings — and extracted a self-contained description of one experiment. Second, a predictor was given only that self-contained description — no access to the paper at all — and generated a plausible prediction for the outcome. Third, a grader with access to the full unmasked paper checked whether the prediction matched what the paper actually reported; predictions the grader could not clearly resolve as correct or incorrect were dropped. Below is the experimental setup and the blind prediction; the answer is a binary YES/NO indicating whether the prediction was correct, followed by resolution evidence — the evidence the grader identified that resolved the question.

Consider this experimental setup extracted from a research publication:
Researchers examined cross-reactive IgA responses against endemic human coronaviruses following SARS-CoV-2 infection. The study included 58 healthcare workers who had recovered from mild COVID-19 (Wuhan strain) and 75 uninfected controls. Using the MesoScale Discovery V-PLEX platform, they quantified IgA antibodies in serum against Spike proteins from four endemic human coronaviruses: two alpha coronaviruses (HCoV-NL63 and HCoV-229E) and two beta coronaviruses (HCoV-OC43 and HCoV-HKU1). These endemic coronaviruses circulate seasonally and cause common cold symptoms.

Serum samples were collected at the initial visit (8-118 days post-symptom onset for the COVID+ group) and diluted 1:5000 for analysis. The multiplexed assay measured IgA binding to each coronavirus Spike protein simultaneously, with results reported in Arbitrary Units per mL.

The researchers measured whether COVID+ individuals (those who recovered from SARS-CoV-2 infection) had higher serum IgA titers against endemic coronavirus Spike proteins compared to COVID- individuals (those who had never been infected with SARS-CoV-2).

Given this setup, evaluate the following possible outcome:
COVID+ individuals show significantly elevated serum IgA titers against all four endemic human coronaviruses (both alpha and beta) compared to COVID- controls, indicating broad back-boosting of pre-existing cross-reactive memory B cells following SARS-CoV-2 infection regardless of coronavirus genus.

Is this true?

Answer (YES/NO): NO